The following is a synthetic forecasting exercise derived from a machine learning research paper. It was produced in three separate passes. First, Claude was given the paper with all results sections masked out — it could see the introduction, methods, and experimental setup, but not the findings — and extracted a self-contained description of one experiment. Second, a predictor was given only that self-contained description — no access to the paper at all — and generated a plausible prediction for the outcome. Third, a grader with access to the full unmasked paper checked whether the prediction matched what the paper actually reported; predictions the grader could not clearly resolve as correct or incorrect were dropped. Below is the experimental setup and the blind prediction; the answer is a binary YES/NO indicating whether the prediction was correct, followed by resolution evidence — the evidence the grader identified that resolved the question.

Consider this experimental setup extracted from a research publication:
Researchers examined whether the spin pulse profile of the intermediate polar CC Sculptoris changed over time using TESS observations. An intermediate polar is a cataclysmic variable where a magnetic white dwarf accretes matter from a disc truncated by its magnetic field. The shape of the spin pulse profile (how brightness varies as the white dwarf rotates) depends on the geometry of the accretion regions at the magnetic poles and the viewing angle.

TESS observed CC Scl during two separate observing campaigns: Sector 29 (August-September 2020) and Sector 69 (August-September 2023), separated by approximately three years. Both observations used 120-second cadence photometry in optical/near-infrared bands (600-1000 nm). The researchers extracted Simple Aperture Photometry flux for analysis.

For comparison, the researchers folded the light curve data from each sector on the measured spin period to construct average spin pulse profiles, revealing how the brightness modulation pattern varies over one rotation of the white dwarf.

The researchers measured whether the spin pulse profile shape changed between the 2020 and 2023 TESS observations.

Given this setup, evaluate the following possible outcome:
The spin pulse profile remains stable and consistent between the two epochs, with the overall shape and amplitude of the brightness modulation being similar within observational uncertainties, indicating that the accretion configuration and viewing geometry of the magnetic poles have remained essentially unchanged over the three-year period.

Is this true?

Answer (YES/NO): NO